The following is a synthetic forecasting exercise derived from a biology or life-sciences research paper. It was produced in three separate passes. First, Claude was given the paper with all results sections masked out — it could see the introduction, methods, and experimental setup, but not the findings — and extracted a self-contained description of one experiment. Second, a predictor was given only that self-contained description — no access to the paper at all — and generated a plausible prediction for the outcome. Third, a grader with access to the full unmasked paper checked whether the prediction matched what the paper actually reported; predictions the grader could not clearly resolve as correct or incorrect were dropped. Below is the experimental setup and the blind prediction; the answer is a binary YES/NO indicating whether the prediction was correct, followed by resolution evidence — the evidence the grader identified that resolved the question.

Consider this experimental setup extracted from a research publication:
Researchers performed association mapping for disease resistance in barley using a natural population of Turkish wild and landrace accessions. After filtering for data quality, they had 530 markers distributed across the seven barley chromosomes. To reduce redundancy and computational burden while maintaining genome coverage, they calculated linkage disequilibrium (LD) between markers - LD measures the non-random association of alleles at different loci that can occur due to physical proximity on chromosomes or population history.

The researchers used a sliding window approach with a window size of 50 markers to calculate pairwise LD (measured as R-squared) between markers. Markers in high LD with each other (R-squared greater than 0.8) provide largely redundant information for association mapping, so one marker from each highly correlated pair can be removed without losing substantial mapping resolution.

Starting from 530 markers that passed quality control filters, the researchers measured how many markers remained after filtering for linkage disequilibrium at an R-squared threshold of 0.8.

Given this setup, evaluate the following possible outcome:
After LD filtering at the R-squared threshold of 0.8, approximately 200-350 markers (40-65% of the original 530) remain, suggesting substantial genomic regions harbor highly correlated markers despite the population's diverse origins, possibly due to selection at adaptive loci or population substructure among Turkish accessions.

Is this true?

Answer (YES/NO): NO